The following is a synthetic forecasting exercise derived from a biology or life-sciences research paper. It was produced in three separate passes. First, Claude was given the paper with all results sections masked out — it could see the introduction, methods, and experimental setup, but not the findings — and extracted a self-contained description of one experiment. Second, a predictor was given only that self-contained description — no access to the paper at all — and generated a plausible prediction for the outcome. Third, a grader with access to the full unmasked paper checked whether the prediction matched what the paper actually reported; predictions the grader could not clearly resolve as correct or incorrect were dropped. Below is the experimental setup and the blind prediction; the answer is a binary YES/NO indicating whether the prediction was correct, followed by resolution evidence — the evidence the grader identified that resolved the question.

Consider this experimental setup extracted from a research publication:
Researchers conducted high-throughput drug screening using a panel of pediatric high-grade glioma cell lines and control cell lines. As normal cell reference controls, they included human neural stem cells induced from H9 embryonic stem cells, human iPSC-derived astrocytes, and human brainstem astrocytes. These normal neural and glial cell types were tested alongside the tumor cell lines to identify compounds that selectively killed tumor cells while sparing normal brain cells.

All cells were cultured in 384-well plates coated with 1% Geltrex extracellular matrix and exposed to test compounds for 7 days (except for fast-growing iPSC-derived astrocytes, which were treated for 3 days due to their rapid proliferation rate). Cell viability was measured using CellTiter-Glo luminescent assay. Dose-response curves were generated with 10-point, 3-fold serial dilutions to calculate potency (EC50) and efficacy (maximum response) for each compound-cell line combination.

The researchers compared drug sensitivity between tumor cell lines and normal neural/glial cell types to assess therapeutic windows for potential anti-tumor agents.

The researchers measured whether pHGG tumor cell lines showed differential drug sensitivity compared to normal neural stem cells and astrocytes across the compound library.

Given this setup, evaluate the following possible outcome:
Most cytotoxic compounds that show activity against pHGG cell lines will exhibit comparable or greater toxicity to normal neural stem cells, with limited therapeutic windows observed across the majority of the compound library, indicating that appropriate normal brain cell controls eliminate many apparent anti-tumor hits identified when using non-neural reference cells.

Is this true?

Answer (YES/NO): NO